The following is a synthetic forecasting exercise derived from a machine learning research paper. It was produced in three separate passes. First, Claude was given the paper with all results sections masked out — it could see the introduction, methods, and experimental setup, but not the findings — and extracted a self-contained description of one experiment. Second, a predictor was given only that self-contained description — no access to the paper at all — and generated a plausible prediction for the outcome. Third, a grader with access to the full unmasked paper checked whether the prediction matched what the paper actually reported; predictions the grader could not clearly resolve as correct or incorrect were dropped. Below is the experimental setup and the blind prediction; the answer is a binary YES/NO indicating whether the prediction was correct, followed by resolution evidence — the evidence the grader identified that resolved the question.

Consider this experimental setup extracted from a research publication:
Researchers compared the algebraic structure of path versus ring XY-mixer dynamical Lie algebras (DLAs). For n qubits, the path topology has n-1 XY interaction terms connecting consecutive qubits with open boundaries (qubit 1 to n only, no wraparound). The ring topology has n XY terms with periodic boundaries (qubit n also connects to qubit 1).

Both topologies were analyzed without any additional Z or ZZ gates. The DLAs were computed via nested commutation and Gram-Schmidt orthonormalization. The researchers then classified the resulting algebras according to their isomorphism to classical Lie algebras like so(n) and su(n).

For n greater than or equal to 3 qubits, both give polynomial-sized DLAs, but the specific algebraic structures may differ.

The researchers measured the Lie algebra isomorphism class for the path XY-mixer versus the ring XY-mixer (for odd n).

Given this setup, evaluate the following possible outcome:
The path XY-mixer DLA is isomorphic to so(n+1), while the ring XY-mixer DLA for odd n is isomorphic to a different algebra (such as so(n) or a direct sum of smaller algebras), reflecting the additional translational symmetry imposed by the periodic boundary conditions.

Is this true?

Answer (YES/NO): NO